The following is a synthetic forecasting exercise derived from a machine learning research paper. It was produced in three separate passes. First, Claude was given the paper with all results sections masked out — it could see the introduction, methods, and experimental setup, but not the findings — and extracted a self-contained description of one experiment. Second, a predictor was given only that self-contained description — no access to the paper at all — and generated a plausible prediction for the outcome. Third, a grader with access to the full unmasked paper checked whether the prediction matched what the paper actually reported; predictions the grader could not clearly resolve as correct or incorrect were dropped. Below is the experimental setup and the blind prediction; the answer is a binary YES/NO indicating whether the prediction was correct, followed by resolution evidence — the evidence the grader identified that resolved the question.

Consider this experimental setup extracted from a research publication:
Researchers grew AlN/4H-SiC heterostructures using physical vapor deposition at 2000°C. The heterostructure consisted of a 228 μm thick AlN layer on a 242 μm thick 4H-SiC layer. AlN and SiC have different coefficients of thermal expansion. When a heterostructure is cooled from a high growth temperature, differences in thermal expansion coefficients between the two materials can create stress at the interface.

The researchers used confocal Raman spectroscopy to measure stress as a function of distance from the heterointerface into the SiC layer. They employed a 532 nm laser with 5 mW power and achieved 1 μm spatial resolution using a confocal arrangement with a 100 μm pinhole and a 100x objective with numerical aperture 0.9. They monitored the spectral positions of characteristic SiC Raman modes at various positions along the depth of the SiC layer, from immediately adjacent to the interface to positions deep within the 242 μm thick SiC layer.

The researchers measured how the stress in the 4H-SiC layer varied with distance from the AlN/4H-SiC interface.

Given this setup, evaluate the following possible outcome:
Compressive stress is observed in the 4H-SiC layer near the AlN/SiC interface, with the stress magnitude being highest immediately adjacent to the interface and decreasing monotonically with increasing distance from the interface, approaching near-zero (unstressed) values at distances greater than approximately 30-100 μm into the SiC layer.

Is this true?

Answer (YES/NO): YES